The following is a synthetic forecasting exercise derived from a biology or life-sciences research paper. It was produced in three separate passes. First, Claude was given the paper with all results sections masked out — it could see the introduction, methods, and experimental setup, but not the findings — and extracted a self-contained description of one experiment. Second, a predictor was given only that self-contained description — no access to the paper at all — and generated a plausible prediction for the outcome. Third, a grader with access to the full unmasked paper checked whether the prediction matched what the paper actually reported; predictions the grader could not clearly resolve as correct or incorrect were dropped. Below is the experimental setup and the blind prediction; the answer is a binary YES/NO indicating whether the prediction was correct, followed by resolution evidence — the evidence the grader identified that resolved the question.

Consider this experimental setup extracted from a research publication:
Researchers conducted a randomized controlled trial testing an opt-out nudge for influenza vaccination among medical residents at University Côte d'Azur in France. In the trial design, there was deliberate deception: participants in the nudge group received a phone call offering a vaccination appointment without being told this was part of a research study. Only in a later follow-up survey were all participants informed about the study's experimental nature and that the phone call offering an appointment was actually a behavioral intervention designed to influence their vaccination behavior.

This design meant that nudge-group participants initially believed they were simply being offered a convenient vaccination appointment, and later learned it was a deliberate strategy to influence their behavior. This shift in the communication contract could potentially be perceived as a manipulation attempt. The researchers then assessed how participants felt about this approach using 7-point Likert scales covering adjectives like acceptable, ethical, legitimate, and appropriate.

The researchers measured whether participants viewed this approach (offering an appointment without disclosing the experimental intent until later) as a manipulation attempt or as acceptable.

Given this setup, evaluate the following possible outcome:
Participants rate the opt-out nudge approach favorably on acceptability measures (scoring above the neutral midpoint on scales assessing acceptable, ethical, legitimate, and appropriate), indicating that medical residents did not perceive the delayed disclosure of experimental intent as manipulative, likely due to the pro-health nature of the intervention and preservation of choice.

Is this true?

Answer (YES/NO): YES